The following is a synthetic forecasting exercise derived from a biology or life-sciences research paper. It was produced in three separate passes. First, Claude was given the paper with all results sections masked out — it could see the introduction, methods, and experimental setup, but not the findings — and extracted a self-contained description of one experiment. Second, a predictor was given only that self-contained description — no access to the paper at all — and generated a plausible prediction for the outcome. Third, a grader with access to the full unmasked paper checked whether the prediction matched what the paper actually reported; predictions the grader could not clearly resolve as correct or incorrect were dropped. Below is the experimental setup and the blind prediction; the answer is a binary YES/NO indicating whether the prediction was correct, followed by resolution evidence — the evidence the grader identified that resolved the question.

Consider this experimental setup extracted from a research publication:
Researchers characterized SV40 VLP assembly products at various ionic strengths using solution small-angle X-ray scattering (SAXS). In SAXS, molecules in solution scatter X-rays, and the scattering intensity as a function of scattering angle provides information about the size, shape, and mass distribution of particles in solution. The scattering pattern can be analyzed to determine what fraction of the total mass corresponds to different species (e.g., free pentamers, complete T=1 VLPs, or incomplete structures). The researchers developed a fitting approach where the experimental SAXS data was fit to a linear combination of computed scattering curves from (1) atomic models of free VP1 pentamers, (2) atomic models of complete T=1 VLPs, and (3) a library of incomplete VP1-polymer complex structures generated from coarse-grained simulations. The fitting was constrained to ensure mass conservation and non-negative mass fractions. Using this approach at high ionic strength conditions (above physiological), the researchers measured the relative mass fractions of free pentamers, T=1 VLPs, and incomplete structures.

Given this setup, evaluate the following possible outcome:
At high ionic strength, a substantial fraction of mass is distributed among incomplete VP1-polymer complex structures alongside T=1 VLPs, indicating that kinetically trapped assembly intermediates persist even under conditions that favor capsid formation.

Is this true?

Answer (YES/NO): YES